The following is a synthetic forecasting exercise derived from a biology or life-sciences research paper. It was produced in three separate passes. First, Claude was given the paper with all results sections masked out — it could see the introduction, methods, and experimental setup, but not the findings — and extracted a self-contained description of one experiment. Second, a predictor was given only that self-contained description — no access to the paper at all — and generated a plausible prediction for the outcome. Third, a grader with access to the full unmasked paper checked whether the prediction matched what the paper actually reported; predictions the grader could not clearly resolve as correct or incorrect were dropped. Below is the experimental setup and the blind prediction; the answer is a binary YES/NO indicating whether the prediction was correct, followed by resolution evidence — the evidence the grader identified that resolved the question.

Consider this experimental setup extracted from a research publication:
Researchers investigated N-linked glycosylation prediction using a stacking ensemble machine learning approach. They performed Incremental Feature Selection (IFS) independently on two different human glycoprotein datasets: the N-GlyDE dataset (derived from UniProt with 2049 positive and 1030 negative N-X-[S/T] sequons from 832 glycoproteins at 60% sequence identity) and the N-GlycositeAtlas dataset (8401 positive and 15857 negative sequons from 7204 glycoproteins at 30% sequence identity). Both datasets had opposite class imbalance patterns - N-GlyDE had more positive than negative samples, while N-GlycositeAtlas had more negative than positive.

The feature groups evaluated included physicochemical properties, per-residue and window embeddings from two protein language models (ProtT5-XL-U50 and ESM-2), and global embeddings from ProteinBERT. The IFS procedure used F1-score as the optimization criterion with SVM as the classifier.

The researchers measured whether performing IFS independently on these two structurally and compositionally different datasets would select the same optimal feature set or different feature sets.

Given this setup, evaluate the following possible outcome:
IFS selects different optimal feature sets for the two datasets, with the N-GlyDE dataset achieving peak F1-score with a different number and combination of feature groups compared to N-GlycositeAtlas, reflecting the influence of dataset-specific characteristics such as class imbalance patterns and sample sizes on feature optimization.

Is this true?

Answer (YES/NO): NO